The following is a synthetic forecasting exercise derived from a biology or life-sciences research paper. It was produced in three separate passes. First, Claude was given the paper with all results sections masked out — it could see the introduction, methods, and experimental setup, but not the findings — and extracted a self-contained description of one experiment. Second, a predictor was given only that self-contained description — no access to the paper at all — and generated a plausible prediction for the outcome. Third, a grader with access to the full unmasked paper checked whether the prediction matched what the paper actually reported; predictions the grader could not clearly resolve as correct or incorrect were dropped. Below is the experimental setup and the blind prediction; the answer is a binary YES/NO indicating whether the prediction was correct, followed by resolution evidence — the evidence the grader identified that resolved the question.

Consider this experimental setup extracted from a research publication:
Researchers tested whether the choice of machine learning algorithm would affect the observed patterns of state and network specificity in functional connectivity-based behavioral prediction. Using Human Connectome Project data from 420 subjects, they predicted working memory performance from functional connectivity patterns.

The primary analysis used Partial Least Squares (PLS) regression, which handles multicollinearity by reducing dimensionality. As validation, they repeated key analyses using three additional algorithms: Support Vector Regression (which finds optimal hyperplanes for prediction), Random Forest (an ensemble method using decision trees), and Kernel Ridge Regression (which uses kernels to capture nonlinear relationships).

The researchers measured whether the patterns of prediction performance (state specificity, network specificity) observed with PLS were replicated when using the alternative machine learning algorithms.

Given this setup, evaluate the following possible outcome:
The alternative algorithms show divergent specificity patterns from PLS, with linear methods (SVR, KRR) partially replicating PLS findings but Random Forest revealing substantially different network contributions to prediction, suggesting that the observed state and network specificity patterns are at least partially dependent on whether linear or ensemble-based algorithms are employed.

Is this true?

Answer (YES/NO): NO